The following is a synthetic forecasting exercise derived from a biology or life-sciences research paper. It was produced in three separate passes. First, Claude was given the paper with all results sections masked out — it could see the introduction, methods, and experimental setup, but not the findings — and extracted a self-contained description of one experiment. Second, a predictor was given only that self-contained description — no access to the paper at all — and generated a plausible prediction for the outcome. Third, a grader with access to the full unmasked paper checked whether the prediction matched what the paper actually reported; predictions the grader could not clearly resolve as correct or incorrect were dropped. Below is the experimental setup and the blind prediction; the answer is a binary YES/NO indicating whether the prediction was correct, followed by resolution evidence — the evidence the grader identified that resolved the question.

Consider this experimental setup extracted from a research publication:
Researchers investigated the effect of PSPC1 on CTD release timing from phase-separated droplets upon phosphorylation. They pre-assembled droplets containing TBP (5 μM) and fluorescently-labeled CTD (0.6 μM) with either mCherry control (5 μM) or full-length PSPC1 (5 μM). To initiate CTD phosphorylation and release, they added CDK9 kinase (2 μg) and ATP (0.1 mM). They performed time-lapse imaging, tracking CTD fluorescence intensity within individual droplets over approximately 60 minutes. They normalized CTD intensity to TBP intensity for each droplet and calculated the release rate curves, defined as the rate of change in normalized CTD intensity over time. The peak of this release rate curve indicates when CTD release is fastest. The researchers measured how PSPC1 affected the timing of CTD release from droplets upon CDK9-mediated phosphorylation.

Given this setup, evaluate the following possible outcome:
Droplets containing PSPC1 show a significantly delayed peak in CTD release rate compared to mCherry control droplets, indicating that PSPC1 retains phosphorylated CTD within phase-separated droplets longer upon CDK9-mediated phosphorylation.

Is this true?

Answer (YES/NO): NO